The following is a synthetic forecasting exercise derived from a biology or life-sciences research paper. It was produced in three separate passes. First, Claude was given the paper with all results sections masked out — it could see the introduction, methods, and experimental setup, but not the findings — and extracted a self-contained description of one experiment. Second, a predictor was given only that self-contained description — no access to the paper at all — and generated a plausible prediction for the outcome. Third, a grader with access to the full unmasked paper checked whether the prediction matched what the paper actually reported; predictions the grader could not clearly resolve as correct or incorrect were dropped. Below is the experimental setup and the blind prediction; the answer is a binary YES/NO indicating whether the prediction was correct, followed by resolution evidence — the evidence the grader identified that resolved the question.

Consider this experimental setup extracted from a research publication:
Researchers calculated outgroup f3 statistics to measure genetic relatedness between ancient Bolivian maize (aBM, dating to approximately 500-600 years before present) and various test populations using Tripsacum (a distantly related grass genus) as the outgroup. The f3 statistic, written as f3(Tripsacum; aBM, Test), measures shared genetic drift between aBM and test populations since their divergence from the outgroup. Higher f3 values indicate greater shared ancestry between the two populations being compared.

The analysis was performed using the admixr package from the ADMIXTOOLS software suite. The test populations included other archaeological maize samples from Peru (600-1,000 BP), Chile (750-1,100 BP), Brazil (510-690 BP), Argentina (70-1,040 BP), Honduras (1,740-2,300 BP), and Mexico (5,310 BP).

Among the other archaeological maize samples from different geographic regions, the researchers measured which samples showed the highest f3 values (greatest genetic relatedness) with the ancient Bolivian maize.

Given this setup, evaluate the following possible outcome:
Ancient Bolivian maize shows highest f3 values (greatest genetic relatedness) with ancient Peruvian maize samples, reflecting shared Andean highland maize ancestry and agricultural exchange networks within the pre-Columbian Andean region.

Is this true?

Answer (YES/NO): YES